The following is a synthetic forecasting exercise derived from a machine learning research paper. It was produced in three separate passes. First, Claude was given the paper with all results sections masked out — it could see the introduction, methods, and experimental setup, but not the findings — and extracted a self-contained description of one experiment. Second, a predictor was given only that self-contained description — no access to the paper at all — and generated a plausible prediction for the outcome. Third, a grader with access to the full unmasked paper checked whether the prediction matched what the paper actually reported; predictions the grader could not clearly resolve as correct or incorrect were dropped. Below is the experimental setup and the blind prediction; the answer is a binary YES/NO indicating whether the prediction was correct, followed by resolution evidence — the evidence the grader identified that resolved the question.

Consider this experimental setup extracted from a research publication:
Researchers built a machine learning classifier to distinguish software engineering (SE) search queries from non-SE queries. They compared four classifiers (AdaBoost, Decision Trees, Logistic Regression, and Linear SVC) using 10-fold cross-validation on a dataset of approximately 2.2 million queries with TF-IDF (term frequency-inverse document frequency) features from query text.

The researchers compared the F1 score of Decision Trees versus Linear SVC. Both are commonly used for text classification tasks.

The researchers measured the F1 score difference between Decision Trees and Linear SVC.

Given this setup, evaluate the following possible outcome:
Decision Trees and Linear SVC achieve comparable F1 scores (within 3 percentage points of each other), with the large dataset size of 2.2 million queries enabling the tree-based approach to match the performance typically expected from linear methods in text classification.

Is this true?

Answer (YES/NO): YES